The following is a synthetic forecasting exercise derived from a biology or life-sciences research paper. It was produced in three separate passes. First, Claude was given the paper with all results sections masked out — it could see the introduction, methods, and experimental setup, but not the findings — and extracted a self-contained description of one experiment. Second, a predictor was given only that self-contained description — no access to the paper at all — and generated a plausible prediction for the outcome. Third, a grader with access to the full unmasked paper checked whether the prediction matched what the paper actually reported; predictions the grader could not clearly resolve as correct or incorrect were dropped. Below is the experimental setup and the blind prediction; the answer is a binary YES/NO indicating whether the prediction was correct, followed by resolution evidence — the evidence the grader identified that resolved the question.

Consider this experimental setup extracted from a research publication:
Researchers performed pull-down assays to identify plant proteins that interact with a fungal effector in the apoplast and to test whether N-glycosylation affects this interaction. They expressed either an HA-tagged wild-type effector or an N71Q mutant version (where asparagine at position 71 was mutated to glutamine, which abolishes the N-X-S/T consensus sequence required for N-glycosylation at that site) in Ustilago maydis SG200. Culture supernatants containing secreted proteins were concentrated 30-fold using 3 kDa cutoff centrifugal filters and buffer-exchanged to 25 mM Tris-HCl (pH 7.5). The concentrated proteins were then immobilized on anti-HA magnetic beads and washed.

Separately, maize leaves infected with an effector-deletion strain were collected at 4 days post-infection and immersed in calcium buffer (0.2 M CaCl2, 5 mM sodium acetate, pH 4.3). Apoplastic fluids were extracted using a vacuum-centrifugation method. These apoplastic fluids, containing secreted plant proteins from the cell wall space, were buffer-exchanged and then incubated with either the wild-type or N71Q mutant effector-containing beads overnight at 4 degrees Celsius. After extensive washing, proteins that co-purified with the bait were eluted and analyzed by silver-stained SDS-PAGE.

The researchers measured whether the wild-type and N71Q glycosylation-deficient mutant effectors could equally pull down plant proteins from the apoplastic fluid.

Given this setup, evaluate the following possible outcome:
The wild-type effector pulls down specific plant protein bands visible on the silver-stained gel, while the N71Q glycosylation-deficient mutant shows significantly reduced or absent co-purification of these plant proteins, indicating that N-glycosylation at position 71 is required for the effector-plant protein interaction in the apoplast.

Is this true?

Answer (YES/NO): YES